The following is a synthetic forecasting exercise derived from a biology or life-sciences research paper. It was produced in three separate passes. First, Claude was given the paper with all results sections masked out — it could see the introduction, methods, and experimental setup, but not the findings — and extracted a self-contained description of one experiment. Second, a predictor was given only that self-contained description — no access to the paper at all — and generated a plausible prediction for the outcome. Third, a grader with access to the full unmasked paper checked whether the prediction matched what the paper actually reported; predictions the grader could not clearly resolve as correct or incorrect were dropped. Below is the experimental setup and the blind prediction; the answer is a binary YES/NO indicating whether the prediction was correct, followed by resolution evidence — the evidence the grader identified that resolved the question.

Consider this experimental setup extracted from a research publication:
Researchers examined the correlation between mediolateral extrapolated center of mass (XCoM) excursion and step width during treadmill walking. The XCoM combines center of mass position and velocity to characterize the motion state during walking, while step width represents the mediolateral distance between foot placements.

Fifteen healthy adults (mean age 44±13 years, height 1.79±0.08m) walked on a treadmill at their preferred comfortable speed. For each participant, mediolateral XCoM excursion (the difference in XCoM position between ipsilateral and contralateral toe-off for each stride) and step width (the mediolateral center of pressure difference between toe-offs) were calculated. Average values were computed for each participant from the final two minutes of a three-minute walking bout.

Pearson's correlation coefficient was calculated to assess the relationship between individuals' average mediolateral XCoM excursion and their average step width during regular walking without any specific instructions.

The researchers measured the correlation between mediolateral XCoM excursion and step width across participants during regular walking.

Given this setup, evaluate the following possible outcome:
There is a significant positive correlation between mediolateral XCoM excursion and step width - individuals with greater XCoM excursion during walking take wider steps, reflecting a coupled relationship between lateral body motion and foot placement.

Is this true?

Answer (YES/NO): YES